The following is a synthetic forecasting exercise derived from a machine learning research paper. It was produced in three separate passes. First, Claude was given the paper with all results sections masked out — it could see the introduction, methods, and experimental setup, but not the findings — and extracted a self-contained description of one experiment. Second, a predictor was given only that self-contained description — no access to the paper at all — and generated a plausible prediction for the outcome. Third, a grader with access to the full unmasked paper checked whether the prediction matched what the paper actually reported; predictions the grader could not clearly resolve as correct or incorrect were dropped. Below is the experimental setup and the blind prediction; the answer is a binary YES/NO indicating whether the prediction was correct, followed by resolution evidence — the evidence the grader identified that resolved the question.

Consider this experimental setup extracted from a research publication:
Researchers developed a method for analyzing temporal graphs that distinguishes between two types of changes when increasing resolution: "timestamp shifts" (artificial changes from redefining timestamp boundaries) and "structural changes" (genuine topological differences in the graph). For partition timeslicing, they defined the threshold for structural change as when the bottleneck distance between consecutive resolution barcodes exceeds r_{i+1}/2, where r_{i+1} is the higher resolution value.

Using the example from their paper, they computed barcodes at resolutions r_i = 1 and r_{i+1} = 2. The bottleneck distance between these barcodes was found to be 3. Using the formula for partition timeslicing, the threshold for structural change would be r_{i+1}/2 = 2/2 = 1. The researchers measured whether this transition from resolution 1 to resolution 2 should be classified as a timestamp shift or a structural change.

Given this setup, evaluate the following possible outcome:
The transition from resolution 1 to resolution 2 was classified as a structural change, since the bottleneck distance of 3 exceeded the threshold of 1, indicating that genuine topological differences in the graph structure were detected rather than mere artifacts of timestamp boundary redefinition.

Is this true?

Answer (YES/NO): YES